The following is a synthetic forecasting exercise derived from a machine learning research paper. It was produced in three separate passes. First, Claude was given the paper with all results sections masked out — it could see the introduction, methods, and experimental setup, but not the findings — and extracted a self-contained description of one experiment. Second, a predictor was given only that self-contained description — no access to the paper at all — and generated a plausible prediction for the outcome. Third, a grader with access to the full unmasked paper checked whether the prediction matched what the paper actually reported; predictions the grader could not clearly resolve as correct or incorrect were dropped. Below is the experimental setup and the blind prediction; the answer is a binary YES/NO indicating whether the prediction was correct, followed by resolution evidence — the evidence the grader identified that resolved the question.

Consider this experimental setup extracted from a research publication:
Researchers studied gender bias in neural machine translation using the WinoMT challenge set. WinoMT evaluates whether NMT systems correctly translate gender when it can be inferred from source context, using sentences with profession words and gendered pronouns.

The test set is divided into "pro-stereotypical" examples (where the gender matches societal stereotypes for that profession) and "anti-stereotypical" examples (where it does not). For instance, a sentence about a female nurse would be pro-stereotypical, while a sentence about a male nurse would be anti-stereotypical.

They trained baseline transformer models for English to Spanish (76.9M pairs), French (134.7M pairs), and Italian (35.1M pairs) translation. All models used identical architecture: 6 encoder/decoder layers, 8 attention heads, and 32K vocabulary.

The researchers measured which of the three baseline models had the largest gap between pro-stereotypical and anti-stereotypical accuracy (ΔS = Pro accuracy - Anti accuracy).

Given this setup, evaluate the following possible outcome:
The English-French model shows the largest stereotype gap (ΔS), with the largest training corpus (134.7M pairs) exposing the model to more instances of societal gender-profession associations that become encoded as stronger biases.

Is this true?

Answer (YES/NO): YES